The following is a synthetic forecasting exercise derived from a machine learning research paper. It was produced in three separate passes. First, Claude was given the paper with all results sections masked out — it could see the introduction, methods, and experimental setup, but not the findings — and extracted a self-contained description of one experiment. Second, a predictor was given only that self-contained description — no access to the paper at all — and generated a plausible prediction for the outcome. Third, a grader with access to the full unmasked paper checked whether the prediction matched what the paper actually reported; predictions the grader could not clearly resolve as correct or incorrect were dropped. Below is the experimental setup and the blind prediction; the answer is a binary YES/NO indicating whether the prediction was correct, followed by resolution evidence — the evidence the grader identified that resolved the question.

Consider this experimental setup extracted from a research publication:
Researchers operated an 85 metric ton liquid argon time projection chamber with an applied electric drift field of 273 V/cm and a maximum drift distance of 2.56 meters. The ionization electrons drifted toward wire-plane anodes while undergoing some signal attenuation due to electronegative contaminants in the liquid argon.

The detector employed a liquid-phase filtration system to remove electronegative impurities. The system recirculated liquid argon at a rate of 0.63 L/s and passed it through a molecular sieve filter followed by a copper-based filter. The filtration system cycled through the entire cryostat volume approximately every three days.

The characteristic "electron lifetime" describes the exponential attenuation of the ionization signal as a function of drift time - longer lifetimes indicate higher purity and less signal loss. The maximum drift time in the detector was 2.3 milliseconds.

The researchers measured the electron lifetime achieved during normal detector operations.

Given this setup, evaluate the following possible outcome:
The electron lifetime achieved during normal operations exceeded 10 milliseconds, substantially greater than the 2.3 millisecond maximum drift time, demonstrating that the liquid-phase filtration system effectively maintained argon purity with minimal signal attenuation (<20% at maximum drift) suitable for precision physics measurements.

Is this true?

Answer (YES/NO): YES